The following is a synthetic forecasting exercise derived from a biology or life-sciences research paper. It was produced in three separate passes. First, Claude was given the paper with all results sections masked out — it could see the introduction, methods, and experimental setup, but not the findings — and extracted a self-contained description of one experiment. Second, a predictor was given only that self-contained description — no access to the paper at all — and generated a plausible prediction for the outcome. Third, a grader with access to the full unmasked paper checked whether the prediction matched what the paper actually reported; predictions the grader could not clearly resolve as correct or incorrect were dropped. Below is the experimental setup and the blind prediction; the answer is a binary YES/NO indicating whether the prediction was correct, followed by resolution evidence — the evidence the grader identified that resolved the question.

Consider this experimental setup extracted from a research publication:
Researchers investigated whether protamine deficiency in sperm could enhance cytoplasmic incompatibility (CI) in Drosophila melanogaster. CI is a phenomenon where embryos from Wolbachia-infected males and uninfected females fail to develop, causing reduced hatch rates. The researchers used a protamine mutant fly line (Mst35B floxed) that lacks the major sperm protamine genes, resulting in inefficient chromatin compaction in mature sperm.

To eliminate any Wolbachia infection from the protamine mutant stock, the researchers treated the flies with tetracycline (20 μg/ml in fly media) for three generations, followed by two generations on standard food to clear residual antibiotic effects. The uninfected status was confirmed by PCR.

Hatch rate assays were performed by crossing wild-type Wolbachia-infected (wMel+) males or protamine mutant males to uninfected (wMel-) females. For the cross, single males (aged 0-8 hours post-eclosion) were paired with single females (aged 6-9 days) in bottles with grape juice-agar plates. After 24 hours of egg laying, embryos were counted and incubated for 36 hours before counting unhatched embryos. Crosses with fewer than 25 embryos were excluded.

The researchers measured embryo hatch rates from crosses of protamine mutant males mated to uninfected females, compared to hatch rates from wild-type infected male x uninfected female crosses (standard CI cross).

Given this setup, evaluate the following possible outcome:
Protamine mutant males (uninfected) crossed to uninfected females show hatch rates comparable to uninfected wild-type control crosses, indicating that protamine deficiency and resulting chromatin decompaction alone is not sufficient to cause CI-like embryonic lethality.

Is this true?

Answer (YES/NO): YES